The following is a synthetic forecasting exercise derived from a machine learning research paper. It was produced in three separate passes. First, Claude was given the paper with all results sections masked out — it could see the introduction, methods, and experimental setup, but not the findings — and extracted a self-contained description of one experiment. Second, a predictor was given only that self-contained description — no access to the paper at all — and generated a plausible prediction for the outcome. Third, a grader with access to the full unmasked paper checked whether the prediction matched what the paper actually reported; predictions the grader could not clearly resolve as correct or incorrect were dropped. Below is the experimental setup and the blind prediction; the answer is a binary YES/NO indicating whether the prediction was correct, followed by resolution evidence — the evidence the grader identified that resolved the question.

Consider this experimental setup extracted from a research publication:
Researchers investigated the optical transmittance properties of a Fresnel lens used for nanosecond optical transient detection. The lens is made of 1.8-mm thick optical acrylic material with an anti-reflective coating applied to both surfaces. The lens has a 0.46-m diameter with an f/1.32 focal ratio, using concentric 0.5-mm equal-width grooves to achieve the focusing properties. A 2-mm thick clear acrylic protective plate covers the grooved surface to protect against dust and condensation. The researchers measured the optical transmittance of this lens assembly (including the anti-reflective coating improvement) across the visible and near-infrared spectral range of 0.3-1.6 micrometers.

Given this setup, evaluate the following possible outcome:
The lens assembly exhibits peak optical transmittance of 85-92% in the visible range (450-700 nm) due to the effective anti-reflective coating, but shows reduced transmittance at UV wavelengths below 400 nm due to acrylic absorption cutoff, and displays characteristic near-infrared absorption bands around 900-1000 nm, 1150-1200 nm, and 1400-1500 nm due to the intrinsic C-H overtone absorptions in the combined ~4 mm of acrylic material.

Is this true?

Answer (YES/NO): NO